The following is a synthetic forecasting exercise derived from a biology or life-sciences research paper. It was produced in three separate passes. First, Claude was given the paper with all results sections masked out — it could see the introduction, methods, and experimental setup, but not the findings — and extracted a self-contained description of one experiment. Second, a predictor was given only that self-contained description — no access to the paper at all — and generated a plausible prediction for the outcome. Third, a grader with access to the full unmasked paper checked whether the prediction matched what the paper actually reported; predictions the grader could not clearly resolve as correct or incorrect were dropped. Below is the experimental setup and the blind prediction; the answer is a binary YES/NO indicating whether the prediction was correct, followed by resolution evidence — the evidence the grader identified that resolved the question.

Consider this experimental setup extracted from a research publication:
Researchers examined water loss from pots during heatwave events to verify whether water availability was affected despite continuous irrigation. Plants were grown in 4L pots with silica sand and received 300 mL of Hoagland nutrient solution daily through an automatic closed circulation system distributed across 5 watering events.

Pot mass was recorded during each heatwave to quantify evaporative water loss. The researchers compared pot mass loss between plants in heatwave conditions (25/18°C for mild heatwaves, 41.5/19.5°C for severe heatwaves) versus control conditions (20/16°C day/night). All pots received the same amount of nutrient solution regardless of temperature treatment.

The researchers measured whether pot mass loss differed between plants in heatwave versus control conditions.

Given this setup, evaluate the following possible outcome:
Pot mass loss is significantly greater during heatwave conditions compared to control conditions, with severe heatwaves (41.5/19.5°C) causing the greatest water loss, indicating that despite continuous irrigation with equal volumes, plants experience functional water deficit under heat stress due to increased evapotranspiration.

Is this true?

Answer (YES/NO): NO